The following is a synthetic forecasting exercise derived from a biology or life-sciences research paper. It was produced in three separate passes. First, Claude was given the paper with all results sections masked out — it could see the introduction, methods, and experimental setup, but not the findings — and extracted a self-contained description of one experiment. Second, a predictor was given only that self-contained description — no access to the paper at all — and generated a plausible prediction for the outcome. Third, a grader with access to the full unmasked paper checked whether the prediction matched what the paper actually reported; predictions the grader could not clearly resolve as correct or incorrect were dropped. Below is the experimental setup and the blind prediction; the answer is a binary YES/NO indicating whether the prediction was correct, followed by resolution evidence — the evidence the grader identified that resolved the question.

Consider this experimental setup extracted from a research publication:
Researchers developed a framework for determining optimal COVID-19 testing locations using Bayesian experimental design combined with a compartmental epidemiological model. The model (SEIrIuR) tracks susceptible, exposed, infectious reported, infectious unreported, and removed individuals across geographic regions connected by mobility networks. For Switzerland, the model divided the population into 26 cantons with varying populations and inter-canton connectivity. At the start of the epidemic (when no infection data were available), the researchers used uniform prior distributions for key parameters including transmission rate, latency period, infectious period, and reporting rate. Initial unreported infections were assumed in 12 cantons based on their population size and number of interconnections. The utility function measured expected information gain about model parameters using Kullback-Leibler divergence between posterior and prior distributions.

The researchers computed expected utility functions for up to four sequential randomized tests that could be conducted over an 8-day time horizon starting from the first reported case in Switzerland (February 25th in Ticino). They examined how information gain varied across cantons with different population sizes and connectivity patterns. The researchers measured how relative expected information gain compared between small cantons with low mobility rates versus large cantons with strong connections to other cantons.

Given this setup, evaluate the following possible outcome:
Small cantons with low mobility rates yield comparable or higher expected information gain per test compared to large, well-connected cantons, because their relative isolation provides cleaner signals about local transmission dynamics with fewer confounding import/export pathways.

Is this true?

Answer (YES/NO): NO